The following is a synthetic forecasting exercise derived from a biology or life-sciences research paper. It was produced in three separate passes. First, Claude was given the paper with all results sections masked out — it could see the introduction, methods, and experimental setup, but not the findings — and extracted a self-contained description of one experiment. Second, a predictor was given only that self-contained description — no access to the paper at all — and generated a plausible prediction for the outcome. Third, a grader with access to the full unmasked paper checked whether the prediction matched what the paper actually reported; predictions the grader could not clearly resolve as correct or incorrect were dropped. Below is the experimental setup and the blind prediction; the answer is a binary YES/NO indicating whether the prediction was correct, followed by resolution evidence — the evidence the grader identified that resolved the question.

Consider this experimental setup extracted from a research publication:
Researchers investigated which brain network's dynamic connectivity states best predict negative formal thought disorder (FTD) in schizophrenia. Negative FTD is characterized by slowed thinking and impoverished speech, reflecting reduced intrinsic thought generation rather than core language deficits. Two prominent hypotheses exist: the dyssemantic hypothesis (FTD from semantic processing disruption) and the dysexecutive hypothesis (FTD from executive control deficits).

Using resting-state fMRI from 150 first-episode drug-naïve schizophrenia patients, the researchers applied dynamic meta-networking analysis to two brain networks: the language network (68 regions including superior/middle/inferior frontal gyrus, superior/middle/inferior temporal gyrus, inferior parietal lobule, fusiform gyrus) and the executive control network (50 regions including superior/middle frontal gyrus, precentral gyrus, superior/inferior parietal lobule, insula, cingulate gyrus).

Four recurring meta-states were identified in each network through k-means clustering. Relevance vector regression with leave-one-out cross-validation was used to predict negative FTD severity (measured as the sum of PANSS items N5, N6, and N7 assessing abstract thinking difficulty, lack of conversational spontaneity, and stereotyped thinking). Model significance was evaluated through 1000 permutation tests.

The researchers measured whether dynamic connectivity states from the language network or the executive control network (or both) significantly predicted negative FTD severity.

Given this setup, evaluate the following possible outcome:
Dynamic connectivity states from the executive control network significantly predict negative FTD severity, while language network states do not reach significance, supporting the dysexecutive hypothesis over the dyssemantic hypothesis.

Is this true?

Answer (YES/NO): YES